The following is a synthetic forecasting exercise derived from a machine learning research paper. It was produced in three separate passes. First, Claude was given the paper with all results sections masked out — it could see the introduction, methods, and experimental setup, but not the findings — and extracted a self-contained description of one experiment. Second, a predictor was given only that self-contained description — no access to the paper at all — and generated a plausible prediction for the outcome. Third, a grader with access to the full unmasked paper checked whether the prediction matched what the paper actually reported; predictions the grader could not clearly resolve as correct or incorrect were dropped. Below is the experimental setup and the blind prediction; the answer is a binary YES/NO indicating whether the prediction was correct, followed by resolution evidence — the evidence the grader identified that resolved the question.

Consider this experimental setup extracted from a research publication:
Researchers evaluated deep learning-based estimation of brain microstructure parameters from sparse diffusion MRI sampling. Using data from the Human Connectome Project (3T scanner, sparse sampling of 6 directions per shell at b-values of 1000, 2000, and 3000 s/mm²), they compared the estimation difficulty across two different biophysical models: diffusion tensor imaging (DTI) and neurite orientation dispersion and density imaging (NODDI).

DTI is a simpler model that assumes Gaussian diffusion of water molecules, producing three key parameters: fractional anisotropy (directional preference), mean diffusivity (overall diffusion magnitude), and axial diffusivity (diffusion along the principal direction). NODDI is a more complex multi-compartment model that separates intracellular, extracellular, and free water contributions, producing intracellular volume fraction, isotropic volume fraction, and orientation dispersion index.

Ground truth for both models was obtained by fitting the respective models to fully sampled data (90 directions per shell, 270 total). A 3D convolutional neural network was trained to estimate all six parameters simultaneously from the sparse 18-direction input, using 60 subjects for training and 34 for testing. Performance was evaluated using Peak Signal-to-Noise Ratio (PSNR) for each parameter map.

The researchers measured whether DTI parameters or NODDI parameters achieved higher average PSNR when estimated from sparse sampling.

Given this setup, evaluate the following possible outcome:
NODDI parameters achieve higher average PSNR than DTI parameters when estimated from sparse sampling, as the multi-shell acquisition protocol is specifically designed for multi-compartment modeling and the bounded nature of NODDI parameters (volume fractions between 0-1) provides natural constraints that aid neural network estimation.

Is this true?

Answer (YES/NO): NO